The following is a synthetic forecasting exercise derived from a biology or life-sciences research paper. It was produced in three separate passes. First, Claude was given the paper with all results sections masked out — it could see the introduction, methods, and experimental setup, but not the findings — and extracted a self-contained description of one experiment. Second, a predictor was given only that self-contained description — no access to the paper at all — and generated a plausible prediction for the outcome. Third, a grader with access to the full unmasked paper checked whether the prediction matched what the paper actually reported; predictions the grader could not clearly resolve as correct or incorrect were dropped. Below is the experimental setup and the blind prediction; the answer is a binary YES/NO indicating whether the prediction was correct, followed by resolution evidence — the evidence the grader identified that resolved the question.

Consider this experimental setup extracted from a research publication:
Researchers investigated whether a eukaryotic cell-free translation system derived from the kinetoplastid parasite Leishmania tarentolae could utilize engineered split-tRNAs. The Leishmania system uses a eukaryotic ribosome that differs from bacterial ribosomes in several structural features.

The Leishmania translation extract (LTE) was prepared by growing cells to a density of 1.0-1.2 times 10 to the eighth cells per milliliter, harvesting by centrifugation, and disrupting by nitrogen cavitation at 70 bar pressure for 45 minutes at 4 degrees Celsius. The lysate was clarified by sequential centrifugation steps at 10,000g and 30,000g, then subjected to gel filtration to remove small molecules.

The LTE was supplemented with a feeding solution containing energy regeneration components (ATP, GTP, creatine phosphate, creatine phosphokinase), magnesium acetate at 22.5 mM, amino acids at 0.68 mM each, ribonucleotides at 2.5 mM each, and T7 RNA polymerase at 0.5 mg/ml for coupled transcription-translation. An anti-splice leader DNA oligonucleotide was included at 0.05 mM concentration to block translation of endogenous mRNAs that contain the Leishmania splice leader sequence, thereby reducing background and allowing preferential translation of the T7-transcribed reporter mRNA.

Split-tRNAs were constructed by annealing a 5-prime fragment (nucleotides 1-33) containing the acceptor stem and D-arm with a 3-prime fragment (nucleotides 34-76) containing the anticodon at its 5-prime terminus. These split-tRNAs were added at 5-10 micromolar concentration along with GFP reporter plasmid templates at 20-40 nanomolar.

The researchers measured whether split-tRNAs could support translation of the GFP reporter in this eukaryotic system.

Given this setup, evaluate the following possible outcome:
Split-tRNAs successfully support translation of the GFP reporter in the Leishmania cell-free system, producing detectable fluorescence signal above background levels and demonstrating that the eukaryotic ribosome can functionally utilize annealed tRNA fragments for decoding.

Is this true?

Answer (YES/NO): YES